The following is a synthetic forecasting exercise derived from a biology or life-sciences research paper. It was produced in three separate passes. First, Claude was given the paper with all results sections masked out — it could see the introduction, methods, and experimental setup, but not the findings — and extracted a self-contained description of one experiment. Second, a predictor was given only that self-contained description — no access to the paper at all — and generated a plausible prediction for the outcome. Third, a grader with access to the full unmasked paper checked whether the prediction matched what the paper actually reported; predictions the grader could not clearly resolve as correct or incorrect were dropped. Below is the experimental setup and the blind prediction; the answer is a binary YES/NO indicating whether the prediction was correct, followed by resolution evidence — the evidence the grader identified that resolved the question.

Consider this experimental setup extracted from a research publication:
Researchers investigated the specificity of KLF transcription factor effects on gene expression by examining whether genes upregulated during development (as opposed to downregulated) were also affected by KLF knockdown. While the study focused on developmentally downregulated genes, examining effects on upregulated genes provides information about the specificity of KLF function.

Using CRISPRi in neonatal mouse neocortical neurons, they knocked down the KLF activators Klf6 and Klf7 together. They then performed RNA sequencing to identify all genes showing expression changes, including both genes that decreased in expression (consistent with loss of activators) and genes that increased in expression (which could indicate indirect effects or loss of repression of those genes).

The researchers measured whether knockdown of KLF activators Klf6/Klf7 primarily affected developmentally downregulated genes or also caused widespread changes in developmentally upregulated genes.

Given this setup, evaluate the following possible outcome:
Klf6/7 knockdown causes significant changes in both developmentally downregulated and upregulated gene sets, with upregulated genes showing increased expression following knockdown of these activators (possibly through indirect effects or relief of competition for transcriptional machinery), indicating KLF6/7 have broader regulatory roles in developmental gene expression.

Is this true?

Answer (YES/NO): NO